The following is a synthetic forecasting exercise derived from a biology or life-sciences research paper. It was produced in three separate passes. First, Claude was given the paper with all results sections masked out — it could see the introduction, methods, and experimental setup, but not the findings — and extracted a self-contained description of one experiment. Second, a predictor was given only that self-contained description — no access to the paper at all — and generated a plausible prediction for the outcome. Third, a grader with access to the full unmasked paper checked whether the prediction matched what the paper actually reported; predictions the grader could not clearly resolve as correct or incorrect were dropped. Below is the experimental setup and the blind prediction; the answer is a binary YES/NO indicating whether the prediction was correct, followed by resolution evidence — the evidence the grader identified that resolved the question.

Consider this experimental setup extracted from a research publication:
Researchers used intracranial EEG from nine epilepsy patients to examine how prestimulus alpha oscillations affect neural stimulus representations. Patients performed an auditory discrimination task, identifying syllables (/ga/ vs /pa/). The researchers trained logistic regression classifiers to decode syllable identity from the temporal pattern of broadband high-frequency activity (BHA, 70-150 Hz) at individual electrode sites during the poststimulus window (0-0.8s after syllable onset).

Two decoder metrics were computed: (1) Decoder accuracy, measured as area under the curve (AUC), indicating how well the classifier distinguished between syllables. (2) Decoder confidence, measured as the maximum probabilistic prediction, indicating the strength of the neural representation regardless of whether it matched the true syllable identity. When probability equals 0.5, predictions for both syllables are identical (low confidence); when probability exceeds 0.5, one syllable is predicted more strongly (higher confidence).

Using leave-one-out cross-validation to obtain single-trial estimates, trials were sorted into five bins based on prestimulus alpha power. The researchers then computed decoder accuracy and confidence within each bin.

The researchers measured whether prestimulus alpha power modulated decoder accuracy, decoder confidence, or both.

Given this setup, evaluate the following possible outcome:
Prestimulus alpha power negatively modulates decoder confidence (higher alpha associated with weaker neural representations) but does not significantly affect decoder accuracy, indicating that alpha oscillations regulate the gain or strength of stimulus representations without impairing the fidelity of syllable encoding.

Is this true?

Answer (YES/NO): YES